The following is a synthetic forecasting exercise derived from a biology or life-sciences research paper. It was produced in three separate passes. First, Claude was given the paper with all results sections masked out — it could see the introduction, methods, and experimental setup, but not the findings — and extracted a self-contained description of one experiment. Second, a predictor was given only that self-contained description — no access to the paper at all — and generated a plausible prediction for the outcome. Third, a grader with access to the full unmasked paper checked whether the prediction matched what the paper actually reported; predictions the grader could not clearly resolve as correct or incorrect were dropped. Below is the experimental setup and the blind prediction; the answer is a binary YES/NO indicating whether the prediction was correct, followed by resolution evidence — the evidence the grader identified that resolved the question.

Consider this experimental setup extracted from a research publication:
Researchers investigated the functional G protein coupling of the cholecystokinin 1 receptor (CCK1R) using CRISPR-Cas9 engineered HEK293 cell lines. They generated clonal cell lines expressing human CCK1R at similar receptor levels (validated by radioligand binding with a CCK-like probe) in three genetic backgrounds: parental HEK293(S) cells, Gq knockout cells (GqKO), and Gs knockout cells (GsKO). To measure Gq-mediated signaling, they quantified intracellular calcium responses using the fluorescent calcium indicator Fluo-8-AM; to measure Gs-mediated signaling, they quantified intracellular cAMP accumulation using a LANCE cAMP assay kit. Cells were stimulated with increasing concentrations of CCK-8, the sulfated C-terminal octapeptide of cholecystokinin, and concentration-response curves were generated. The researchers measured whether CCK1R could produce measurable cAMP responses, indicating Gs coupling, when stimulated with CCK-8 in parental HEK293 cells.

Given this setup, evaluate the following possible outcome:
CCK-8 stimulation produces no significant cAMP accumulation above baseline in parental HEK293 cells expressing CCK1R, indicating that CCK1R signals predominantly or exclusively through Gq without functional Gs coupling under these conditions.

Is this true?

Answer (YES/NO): NO